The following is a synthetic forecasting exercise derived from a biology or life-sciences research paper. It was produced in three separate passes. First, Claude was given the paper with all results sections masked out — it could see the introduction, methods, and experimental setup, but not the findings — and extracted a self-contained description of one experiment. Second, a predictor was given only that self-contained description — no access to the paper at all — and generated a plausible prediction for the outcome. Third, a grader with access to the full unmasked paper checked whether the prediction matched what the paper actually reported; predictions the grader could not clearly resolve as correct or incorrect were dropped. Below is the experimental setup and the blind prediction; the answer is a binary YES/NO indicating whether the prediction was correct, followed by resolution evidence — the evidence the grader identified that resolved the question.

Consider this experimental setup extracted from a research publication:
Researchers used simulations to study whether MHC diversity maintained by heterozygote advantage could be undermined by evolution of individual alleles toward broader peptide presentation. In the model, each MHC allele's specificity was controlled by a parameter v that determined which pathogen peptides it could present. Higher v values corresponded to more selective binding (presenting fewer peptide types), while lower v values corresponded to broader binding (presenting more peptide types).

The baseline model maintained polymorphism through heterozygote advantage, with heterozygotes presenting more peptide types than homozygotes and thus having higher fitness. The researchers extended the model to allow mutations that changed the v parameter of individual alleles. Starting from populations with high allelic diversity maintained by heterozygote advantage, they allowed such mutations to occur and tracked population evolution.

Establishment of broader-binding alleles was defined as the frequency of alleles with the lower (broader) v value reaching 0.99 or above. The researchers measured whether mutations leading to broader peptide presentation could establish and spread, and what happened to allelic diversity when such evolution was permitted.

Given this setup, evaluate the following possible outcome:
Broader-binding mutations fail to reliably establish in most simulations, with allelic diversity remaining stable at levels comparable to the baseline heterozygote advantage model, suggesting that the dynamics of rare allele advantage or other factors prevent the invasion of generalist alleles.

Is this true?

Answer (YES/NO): NO